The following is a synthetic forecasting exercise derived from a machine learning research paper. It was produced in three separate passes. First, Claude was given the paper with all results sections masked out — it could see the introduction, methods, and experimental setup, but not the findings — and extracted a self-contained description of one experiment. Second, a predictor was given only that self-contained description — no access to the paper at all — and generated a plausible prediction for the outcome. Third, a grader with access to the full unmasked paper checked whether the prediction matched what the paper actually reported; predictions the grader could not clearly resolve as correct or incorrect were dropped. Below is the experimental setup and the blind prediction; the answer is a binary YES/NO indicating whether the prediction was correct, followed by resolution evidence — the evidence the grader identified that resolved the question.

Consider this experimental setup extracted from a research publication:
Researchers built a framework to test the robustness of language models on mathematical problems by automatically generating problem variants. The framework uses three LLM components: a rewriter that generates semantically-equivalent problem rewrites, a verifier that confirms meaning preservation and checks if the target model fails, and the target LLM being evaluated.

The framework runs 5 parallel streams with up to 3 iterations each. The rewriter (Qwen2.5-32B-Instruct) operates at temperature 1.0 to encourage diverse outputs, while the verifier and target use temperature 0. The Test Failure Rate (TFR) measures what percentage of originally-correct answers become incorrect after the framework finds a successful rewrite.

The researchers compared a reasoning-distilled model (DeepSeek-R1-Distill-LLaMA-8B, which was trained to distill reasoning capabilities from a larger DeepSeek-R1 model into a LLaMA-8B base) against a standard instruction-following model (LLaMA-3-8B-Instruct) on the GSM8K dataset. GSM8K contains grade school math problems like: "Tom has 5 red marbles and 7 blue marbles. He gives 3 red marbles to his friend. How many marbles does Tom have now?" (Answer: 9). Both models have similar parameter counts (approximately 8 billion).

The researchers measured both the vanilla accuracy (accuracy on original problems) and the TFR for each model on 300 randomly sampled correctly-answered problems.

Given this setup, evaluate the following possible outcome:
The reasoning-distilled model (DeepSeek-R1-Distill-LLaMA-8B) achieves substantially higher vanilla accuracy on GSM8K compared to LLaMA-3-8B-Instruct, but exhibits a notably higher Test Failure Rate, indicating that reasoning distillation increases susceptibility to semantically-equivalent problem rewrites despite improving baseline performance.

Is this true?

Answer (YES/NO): NO